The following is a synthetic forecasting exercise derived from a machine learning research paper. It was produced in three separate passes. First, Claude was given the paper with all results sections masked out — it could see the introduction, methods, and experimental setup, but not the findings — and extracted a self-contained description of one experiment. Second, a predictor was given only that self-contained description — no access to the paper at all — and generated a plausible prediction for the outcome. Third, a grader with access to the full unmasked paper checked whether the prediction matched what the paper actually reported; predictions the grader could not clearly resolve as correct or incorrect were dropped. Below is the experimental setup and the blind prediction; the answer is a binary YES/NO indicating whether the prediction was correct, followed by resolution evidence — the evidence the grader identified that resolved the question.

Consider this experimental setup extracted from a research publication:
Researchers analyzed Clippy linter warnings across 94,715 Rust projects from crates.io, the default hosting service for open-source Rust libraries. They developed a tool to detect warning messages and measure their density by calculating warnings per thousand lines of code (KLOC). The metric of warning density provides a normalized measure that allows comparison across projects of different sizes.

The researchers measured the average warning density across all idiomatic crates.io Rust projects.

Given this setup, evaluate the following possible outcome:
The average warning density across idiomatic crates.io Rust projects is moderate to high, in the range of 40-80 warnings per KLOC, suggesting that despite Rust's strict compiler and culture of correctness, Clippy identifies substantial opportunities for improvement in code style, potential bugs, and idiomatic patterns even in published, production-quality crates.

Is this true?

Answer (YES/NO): NO